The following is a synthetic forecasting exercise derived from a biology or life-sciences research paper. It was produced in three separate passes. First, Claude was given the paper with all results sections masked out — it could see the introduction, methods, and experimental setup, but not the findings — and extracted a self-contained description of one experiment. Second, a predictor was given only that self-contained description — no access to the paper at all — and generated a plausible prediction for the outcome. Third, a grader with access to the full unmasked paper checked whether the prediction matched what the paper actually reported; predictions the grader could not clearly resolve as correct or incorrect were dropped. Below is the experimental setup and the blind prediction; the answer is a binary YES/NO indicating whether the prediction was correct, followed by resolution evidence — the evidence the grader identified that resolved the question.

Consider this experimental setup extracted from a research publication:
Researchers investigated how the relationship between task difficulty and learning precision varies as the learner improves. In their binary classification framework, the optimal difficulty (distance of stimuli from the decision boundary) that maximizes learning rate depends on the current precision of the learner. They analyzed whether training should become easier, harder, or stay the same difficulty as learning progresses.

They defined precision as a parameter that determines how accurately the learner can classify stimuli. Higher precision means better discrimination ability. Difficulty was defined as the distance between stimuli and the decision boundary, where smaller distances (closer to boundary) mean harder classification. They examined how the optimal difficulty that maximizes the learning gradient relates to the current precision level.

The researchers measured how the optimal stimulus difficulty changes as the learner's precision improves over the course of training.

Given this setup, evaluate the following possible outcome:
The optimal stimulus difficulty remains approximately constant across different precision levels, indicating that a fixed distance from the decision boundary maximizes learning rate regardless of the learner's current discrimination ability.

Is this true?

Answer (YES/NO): NO